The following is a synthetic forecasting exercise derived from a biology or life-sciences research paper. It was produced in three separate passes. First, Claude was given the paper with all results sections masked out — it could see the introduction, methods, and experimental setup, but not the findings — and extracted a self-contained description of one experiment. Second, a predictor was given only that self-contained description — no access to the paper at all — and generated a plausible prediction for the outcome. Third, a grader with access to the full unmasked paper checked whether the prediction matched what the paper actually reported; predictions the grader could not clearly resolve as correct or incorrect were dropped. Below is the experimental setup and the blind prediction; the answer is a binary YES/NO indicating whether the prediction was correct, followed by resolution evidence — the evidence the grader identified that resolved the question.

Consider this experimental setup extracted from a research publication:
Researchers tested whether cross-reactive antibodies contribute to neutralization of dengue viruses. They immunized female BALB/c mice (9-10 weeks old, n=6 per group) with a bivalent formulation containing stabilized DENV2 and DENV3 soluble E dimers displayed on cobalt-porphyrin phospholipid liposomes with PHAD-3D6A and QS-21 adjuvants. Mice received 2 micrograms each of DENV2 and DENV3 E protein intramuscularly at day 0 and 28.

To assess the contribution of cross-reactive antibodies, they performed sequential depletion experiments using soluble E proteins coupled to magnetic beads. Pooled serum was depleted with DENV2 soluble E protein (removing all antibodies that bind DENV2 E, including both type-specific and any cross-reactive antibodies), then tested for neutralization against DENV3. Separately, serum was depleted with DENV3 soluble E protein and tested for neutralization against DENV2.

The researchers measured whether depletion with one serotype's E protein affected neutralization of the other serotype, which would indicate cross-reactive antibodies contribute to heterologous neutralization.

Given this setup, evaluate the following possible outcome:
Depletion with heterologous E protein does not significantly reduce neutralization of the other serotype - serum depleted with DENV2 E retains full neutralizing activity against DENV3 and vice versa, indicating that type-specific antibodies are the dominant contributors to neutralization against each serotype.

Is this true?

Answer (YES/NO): YES